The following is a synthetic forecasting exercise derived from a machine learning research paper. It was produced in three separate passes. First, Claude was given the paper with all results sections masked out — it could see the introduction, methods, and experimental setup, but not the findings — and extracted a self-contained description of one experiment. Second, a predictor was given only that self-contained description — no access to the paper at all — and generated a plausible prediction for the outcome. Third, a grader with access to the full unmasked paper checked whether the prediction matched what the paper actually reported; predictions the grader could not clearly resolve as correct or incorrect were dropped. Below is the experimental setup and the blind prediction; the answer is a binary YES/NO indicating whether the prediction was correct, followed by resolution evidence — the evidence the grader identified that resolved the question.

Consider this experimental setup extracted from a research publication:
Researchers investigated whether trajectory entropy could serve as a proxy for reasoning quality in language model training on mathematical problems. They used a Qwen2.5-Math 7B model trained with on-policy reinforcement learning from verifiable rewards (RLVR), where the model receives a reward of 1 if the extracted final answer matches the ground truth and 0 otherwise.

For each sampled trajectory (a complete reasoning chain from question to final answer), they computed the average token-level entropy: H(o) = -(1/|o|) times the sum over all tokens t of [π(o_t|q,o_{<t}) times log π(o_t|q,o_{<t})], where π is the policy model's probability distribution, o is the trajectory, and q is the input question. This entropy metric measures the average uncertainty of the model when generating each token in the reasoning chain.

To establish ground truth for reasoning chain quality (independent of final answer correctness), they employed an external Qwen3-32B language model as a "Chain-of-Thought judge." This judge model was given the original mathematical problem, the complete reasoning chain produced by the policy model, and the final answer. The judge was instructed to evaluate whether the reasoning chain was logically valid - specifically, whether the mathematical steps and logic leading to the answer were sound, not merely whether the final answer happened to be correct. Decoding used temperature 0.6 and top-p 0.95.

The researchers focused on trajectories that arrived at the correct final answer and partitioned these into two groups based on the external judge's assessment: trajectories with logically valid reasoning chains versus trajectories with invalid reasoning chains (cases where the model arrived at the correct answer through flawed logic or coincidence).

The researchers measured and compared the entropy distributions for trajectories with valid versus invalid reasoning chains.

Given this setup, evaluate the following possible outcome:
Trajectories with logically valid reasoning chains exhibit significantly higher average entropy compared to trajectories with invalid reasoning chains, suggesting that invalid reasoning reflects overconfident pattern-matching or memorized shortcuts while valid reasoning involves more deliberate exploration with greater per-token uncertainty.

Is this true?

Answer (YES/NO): NO